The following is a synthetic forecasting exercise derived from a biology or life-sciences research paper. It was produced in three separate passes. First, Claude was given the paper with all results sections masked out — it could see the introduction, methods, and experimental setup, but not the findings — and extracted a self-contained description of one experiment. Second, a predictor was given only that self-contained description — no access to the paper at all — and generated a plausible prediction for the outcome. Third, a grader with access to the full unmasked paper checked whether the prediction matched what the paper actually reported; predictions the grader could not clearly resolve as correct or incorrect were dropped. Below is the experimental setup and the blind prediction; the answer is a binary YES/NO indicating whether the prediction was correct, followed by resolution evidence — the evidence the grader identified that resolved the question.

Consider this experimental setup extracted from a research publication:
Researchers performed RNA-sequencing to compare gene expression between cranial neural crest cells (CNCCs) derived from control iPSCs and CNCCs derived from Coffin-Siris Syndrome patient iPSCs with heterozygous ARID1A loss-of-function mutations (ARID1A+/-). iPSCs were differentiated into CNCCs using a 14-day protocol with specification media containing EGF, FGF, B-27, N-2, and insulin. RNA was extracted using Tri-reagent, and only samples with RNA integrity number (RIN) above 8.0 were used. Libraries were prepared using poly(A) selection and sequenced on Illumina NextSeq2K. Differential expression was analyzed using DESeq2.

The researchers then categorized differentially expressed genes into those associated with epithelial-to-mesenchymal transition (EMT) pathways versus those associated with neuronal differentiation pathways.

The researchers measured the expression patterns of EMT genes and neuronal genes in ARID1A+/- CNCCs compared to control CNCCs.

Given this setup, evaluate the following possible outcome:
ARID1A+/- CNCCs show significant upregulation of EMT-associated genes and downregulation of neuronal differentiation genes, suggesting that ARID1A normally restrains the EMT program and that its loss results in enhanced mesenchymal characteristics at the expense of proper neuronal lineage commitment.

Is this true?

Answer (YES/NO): NO